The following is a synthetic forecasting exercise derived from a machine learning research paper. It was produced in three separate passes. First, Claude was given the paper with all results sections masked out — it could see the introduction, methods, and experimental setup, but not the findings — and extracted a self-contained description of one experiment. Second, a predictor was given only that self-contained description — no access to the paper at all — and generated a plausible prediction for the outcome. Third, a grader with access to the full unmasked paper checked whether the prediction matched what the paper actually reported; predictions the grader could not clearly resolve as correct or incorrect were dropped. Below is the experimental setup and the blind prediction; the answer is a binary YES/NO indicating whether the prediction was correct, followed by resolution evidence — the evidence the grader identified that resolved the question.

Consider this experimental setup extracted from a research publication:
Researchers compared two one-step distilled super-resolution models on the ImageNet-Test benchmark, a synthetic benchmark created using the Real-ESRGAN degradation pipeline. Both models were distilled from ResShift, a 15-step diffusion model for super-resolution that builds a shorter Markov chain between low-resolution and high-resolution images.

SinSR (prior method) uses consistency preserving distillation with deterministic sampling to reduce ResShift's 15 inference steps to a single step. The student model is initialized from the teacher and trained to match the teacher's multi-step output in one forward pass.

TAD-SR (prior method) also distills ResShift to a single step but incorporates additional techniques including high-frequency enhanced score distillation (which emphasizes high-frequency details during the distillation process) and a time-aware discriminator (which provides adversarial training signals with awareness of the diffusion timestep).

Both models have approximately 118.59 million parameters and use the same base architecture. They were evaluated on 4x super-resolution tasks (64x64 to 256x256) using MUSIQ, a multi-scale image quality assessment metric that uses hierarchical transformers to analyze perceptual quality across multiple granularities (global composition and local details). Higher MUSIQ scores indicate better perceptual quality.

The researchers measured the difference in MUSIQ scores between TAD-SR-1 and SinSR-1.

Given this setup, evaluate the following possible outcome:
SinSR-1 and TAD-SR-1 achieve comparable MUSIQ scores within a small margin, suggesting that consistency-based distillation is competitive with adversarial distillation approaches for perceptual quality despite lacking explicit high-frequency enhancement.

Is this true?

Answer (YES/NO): NO